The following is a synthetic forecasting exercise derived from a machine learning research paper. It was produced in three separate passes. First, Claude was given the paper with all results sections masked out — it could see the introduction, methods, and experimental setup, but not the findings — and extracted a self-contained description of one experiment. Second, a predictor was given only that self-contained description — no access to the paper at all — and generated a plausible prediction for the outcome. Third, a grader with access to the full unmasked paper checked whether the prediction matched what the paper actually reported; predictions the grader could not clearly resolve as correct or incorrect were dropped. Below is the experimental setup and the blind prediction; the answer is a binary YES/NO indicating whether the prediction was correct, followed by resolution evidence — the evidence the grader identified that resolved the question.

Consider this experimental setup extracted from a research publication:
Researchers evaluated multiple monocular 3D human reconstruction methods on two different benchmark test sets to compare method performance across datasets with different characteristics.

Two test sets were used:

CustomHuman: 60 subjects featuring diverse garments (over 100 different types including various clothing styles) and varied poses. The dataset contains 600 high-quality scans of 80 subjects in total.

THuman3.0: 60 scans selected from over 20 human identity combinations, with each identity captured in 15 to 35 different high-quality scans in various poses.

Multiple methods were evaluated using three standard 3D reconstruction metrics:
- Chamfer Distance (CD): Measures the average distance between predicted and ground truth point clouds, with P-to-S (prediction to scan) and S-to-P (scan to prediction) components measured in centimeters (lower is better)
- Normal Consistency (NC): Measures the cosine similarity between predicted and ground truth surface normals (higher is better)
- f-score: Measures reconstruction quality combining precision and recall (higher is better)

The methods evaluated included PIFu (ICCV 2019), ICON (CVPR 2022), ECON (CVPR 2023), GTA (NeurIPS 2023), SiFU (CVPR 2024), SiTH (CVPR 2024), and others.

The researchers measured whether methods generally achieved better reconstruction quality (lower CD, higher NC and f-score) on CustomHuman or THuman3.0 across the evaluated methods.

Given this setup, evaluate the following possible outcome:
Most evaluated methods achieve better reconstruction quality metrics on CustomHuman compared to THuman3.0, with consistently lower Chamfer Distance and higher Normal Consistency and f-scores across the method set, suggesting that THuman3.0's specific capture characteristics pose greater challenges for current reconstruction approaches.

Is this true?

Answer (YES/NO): NO